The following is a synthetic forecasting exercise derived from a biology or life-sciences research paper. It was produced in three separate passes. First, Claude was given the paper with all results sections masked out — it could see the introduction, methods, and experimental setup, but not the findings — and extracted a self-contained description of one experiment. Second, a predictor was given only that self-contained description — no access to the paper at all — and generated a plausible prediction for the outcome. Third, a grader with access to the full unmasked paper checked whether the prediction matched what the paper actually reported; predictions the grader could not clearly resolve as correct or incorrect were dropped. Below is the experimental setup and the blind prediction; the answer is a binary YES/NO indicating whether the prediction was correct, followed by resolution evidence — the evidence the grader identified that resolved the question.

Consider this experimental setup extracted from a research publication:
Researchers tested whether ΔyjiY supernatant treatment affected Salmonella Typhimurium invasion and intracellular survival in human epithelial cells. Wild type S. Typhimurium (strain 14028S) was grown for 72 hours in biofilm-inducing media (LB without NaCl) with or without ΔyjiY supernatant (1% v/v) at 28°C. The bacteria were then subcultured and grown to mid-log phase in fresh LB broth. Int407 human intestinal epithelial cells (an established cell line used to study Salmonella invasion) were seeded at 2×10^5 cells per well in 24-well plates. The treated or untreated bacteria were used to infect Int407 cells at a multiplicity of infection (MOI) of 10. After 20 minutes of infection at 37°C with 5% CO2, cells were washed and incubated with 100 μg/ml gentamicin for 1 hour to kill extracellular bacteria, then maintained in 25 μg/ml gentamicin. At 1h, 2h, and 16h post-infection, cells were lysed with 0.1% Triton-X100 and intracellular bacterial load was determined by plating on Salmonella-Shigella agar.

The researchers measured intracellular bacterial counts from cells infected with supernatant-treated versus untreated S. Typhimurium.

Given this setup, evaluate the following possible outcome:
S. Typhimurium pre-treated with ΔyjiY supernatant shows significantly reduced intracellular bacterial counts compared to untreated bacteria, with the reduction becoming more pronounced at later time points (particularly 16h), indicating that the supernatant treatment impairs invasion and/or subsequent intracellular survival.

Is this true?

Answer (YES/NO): NO